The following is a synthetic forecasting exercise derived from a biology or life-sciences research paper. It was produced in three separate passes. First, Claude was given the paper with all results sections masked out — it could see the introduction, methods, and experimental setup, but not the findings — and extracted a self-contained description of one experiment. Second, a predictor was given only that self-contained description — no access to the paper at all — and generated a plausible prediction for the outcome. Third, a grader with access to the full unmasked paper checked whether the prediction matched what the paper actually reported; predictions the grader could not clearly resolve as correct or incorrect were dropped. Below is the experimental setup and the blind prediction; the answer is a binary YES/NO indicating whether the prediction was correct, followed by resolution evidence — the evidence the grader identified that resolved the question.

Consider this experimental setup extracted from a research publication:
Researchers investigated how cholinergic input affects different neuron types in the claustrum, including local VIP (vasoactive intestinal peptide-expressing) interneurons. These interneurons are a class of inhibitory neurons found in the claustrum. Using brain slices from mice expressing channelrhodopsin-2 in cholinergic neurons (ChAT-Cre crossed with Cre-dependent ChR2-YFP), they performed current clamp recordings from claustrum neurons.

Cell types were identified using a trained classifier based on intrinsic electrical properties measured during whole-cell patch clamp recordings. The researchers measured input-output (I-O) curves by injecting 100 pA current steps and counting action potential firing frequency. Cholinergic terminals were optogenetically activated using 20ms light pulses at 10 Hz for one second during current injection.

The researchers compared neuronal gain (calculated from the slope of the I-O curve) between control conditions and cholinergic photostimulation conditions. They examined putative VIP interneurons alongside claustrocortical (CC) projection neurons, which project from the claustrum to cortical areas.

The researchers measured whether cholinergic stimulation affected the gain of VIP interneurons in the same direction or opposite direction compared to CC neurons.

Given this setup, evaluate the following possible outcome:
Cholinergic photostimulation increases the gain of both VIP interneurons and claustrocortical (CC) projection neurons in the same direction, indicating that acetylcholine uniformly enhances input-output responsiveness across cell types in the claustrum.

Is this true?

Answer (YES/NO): NO